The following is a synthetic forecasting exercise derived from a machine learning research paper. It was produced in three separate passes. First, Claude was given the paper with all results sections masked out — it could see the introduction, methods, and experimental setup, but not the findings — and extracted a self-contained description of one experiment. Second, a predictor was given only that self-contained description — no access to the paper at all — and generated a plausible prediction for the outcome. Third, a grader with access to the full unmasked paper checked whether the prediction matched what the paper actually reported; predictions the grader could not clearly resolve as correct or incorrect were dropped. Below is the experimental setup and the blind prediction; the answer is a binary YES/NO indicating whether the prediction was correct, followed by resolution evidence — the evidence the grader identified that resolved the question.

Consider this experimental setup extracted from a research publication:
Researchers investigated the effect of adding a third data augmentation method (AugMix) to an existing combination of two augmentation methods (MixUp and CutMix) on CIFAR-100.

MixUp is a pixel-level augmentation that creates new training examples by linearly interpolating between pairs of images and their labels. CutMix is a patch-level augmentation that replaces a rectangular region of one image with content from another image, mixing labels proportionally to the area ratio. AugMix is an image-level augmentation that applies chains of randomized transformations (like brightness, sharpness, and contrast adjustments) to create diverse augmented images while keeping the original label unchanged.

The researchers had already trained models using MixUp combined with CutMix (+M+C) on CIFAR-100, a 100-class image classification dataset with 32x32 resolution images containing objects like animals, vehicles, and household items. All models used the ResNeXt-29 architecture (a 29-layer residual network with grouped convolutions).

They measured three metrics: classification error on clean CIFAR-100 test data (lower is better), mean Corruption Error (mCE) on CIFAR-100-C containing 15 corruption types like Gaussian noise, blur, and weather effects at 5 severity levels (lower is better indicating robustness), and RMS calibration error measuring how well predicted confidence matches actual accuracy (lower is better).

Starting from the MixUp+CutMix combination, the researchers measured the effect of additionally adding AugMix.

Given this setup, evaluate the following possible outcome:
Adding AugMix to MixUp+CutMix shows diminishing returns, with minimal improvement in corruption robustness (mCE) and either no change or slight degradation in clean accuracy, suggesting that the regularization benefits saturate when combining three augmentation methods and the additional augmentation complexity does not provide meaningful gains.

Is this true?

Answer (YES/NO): NO